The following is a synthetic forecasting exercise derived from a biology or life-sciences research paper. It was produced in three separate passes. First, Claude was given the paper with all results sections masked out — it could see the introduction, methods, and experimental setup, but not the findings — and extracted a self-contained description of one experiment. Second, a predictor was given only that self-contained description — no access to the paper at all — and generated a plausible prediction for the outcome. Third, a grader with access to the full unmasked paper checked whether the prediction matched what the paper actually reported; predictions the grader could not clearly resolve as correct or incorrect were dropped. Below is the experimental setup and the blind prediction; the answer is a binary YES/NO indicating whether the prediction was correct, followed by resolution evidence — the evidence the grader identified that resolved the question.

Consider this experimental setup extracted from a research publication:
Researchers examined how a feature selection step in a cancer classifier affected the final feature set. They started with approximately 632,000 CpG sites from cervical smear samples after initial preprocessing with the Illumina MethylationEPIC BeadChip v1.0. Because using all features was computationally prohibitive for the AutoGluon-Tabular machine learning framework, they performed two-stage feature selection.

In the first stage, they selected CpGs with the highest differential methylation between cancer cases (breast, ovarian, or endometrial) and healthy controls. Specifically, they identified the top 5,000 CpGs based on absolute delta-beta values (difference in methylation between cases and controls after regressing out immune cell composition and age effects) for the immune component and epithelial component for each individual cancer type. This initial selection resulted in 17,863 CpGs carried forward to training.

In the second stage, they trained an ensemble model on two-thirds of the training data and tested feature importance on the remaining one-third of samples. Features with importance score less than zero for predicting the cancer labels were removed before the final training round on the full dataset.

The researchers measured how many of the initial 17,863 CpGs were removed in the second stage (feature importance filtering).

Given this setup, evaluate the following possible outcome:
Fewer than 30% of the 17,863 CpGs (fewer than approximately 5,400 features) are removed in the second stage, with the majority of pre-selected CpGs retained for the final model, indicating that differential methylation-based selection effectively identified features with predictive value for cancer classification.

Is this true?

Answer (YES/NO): YES